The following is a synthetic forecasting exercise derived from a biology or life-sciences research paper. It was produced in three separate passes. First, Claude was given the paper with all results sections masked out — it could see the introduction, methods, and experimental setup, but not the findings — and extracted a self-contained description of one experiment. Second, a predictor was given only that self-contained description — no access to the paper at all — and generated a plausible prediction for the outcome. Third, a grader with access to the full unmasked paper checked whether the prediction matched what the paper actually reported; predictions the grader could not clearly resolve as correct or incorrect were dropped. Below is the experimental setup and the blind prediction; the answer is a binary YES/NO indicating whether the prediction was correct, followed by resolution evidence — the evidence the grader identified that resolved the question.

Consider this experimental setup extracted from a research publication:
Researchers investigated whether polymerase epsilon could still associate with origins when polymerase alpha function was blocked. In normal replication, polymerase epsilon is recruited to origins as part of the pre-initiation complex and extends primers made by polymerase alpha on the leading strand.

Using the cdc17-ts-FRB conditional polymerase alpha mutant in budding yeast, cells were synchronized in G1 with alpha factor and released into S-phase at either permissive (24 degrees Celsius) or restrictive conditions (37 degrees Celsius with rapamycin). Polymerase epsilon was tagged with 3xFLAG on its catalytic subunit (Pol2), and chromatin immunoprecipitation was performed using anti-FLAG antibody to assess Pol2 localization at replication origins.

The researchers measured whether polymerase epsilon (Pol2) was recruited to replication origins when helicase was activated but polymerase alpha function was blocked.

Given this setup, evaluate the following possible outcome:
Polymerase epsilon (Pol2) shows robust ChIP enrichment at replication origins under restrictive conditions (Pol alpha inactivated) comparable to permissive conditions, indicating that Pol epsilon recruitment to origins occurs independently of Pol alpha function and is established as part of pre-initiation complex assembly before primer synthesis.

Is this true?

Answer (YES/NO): NO